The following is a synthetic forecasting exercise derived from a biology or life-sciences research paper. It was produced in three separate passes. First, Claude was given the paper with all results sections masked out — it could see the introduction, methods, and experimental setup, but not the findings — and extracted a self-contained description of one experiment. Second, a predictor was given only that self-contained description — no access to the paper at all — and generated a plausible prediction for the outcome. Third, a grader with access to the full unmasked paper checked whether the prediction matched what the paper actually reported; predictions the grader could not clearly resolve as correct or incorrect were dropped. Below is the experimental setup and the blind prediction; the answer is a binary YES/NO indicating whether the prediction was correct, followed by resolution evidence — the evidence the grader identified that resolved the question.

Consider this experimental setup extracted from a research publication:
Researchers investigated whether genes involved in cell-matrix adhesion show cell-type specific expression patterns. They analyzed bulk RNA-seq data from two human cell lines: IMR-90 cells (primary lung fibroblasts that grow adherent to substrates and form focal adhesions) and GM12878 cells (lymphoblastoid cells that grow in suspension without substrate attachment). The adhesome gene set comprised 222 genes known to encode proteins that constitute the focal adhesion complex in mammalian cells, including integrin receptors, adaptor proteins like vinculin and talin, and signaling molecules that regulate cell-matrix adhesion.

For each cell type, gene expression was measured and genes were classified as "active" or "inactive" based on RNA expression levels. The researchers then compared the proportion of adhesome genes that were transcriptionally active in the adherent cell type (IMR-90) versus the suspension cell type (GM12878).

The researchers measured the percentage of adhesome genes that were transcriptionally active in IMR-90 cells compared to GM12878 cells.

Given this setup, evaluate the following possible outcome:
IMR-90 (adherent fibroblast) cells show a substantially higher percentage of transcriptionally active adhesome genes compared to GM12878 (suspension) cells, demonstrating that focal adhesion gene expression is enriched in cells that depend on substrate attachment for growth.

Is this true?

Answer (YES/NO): NO